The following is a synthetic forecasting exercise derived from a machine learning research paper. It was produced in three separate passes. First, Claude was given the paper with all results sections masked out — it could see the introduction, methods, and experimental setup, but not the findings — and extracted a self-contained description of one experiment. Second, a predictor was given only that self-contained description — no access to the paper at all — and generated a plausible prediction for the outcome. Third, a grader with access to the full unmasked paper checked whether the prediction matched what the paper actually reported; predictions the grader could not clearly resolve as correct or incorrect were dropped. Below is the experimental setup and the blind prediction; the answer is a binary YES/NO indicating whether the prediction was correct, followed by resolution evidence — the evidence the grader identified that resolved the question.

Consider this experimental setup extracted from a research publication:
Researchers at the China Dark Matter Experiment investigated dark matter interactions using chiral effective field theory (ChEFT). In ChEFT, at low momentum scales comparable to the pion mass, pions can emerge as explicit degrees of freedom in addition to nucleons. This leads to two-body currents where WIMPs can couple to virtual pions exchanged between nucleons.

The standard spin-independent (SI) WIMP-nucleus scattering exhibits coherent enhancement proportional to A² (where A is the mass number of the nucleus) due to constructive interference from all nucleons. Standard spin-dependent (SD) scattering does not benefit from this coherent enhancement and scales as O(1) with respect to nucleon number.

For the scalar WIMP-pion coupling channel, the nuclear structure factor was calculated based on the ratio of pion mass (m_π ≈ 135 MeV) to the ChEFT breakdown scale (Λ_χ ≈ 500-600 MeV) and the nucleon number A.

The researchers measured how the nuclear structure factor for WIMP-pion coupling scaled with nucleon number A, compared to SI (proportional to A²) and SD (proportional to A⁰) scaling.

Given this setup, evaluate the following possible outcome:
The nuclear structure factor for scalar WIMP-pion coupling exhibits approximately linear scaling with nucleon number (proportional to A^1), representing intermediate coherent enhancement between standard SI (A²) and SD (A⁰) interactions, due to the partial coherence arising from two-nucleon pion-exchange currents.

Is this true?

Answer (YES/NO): NO